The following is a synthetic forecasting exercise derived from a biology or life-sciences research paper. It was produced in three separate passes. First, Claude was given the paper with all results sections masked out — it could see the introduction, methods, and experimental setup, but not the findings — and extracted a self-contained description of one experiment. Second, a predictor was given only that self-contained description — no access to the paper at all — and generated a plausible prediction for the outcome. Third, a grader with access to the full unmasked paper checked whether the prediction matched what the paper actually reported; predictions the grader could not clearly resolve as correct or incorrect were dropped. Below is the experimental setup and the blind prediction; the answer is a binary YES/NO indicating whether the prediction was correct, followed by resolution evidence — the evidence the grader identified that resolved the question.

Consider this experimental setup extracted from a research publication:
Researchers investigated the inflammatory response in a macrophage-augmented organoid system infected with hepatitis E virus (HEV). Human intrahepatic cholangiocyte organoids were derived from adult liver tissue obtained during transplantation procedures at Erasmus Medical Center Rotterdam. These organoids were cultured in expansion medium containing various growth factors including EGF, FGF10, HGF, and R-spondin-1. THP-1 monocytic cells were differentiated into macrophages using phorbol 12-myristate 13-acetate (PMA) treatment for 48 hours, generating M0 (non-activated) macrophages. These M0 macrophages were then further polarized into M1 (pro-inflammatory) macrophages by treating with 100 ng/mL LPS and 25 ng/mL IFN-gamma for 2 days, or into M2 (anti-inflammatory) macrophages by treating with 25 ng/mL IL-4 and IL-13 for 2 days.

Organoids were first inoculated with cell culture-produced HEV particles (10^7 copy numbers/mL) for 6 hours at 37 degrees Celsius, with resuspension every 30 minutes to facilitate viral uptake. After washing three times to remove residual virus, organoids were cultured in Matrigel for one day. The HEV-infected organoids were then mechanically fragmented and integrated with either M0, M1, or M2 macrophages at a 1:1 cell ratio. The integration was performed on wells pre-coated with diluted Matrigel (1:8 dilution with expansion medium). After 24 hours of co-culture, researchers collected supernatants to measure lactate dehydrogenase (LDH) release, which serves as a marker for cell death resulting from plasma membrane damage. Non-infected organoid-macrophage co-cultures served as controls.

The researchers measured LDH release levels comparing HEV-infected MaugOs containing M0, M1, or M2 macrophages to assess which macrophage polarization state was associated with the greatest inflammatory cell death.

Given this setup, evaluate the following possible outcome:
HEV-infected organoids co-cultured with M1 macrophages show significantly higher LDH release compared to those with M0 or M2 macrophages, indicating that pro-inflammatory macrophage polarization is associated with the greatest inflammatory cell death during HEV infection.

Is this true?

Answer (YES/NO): YES